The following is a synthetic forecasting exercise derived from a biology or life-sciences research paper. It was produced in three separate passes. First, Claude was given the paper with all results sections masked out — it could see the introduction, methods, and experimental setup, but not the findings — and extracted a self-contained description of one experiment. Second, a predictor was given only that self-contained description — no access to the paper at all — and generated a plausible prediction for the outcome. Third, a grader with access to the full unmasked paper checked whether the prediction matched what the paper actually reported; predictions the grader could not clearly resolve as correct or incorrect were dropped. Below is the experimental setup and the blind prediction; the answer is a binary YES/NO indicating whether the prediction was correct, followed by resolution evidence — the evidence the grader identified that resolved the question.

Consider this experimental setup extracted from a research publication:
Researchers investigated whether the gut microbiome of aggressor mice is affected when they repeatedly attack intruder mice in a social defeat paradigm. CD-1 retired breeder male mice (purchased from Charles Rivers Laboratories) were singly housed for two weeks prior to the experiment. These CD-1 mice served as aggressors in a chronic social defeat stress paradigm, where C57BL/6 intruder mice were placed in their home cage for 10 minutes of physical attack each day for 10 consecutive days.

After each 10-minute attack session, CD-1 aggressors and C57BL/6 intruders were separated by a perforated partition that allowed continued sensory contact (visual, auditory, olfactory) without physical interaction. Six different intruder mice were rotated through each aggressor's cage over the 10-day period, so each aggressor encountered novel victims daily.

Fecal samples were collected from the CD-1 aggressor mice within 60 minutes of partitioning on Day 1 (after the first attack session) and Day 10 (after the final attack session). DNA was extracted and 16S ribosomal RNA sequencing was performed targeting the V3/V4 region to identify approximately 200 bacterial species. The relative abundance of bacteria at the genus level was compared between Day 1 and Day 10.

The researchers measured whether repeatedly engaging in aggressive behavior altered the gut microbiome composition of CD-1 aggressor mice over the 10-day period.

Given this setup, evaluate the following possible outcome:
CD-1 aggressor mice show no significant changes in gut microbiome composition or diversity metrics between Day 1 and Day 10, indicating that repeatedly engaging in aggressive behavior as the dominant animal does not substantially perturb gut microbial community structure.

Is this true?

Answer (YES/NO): NO